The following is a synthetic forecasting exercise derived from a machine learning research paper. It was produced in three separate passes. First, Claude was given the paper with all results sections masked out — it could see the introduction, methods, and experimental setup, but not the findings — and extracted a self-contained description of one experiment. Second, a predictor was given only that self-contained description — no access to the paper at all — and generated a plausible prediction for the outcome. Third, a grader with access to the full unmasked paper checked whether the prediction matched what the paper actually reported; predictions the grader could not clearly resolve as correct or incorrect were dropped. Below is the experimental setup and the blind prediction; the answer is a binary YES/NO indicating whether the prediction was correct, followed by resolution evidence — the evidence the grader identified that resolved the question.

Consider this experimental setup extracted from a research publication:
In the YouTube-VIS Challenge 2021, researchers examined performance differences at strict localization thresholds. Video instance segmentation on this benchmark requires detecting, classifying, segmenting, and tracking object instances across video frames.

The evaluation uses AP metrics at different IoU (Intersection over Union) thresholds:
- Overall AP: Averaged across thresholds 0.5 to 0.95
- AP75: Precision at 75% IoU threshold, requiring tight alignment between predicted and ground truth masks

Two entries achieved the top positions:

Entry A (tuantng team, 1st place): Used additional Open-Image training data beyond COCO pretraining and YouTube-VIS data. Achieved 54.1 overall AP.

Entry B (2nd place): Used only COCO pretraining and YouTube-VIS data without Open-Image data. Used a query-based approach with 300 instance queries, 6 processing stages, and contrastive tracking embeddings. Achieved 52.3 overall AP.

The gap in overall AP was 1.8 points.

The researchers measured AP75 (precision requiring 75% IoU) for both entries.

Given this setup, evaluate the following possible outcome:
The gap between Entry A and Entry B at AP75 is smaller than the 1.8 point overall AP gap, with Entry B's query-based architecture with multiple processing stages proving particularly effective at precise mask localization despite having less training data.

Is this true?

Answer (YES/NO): NO